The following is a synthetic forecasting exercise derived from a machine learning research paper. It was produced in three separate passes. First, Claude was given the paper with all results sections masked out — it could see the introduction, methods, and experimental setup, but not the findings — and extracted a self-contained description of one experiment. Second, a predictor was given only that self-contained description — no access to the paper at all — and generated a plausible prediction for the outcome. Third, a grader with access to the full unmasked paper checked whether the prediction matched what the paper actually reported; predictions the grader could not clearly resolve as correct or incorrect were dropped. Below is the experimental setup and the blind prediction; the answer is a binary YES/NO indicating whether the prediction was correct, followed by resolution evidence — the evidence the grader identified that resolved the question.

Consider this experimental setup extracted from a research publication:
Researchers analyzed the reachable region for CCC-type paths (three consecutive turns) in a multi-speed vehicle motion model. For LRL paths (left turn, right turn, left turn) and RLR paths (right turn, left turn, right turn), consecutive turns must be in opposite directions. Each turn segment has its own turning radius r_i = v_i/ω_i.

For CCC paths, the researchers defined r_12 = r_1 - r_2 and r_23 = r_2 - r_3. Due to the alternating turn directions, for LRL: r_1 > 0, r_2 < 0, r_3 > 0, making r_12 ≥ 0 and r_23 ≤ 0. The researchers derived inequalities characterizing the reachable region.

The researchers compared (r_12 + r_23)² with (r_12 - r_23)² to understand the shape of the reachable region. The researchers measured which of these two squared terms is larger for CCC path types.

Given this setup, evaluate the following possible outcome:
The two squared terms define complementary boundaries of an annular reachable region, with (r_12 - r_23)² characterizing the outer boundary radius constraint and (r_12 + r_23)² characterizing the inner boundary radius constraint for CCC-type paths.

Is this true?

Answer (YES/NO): YES